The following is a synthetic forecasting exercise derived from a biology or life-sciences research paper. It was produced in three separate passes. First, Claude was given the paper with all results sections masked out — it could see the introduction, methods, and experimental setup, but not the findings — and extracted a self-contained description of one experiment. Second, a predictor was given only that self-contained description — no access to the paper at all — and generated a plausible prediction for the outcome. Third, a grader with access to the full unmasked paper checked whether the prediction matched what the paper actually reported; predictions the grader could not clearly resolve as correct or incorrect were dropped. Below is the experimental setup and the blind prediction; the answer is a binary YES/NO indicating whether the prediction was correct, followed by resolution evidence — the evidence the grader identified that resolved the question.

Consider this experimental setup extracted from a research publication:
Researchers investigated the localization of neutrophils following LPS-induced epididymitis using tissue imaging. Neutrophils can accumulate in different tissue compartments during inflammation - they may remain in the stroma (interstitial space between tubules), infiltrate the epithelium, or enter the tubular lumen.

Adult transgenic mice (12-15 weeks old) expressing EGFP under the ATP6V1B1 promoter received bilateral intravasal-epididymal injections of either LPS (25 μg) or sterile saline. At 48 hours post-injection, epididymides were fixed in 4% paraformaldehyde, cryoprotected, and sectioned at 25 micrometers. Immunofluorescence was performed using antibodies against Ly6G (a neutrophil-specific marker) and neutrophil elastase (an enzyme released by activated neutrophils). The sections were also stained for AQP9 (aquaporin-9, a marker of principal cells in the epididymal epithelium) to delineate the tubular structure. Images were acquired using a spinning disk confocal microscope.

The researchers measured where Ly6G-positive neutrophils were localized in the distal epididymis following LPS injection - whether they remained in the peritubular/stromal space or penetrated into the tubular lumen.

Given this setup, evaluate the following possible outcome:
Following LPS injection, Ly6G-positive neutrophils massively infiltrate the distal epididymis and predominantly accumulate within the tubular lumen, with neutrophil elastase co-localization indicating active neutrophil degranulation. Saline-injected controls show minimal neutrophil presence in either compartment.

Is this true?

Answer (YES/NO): NO